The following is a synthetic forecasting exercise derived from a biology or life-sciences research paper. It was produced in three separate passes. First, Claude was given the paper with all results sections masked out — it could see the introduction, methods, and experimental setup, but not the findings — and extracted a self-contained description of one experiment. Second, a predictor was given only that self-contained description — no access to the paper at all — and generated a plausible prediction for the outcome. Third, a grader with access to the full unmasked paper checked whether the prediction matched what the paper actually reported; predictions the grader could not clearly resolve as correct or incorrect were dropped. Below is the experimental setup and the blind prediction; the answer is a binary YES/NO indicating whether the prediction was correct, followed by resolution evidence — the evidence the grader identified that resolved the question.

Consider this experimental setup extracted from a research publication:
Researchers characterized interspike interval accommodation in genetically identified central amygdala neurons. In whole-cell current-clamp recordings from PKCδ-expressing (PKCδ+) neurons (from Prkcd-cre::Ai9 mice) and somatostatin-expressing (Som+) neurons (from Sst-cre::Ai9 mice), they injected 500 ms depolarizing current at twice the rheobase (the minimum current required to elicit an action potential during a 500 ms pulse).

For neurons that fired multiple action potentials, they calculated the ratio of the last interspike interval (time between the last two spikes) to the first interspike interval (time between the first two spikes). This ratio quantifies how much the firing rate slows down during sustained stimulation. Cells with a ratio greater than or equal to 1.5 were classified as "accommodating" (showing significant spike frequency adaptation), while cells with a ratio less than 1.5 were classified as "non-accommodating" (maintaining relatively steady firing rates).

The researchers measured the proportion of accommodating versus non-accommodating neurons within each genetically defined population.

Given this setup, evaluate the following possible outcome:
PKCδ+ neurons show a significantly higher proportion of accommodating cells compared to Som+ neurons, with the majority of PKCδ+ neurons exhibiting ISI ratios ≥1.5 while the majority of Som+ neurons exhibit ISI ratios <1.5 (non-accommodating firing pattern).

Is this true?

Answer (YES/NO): NO